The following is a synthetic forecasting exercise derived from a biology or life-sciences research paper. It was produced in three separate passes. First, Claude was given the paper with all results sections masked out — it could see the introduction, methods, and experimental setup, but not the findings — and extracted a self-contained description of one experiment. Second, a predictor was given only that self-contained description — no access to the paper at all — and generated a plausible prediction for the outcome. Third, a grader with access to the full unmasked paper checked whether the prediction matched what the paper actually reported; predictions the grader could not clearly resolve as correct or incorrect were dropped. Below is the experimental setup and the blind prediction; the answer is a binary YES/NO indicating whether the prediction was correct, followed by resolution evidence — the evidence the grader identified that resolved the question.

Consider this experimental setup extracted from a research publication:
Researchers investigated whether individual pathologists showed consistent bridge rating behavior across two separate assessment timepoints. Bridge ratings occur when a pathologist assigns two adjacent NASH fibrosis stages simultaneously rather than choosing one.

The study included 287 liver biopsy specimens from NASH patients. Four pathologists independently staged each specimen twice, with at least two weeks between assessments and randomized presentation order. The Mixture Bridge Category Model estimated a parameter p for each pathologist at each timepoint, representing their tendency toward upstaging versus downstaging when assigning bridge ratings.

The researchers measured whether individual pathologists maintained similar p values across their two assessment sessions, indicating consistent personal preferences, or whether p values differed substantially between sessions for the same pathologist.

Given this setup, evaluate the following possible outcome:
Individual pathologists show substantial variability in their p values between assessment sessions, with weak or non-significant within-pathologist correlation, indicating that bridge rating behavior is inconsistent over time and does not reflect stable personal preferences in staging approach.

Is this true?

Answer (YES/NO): YES